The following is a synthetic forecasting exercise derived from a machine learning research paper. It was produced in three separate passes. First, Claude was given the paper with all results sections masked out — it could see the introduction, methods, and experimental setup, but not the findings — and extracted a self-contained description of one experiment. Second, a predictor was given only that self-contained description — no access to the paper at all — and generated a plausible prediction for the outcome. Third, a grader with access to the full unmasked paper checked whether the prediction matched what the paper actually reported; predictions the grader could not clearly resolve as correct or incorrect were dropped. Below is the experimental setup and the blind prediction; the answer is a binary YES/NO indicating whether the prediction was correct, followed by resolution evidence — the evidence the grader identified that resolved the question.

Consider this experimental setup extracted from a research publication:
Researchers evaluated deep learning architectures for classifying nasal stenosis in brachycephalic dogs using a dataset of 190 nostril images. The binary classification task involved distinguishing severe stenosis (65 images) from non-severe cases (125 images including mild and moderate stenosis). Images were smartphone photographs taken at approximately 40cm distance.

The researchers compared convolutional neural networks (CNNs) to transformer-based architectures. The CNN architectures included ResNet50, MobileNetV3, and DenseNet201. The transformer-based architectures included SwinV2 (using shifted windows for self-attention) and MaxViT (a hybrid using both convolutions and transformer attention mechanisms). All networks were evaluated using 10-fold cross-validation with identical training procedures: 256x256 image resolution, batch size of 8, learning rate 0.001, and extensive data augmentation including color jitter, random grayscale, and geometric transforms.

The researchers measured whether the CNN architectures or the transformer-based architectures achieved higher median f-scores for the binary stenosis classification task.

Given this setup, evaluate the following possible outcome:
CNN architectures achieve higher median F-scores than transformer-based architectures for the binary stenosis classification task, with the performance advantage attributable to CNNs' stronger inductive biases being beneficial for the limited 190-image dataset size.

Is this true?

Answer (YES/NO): YES